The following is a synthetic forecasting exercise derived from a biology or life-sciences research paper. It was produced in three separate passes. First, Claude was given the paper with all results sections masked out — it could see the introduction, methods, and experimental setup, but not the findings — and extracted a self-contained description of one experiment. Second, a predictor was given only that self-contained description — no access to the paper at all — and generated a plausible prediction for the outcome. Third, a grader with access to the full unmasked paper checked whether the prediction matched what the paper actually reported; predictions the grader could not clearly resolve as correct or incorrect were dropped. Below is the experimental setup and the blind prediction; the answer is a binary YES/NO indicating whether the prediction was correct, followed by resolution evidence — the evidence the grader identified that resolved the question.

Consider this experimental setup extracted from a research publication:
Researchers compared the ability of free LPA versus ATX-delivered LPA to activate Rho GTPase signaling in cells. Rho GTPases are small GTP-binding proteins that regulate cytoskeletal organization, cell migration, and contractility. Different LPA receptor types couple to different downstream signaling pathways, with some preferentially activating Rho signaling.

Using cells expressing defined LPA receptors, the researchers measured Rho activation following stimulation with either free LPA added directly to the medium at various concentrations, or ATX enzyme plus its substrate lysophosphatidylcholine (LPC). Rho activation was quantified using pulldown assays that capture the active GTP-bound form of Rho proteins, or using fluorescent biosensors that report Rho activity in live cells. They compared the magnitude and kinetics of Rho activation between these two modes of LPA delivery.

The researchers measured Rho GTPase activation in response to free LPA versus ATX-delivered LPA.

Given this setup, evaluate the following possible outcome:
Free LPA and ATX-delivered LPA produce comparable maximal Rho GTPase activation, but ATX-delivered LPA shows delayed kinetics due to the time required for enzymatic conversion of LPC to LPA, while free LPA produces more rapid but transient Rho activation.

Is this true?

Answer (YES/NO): NO